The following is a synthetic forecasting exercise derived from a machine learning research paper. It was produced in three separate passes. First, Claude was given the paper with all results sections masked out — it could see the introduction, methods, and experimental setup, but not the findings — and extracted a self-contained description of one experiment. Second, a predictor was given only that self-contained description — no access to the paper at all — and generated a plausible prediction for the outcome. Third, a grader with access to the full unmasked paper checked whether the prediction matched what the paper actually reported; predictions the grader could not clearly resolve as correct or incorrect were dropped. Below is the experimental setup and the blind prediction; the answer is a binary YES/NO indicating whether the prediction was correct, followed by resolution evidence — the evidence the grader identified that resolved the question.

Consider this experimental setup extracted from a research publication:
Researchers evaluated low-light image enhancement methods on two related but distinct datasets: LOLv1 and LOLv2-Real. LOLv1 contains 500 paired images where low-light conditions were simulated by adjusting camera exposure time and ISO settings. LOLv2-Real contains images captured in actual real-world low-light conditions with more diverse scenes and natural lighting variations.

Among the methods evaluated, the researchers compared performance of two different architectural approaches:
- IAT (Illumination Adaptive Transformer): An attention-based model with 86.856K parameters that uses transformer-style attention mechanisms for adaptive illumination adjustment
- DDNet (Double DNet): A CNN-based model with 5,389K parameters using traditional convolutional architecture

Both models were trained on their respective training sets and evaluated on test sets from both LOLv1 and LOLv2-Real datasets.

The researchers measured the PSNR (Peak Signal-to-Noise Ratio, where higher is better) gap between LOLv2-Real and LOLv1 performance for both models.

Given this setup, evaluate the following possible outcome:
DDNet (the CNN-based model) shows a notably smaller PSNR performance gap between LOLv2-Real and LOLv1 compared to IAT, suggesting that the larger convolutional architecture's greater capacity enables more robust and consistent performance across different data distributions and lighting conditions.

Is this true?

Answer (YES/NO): YES